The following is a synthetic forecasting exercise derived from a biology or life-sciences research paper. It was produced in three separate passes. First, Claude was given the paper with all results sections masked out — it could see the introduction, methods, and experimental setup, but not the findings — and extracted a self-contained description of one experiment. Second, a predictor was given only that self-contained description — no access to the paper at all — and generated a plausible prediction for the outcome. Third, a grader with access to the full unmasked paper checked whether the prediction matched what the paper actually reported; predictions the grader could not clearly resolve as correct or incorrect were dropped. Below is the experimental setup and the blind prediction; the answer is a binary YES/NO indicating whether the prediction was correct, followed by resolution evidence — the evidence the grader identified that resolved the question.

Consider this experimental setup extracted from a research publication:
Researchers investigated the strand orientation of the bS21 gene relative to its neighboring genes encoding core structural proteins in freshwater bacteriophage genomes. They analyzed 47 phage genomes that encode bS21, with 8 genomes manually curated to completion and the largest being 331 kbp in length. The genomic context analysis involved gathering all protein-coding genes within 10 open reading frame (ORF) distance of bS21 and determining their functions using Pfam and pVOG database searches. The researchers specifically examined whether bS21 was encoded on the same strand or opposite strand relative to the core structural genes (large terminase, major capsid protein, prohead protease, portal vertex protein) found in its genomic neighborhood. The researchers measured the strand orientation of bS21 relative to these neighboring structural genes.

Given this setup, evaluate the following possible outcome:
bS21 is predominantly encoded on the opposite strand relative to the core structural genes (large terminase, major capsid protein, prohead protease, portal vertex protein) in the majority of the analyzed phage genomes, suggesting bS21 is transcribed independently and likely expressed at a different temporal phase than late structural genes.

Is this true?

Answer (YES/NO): NO